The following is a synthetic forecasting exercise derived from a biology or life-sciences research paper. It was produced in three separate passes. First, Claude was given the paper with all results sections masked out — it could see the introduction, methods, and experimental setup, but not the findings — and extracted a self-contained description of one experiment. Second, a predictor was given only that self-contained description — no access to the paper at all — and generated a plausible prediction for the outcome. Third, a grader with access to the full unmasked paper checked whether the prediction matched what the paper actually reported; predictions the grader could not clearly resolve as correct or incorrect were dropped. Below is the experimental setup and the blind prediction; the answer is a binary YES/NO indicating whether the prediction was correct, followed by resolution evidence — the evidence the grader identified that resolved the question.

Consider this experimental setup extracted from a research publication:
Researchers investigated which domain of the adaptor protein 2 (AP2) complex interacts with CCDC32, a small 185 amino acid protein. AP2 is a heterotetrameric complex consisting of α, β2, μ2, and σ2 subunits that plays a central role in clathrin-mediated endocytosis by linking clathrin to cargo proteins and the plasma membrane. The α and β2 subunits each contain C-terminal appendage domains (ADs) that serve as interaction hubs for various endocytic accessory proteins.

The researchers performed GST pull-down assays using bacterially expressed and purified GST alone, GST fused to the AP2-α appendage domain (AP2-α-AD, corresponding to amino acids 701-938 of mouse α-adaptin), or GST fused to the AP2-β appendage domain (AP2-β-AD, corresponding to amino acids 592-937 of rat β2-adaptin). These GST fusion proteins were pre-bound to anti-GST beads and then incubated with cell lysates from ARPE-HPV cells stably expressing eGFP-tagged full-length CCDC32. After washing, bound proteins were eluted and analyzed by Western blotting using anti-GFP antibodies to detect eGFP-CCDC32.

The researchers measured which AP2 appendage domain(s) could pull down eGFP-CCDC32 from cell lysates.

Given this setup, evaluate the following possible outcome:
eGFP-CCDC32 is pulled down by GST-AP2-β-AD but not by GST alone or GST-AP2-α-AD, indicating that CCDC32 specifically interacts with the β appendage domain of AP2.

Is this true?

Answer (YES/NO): NO